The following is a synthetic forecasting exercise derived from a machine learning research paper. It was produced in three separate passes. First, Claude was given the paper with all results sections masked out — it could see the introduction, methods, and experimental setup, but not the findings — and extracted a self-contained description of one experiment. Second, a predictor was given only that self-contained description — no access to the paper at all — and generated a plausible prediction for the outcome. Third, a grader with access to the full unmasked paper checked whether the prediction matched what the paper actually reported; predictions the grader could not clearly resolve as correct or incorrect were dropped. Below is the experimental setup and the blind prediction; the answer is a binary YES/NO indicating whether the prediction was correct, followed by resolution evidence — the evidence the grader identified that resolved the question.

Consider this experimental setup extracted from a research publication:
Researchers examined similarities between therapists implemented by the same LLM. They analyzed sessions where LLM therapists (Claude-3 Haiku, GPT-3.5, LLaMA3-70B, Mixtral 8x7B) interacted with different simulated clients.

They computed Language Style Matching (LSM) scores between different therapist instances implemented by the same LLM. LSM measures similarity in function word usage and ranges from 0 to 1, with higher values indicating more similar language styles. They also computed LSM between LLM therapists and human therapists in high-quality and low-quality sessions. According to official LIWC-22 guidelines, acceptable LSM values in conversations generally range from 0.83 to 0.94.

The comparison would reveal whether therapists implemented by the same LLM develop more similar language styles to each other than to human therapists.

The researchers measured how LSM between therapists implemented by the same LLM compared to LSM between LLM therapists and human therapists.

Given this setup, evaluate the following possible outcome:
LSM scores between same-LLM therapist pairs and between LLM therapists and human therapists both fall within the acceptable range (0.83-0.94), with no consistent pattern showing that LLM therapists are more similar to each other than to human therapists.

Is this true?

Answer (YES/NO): NO